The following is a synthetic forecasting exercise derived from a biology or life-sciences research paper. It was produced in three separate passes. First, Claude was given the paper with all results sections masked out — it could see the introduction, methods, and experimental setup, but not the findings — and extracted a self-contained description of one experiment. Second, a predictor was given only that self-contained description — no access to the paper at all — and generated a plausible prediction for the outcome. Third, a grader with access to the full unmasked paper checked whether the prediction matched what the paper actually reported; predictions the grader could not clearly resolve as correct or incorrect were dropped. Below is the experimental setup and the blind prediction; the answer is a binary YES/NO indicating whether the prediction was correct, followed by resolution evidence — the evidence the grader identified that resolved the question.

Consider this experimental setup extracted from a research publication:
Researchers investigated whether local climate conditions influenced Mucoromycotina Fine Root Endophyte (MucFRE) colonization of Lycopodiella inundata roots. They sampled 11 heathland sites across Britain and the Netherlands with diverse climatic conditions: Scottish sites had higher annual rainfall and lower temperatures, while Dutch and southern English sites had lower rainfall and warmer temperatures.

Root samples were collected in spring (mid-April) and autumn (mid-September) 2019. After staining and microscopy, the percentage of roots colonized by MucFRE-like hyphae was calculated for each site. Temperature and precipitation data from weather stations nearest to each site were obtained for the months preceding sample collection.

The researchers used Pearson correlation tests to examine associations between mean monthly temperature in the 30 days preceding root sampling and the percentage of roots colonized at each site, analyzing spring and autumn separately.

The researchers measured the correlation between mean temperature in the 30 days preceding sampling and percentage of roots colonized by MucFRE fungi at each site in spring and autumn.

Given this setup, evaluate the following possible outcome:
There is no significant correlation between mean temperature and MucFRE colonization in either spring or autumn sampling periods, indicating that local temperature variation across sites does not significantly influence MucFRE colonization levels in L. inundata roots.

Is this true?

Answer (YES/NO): NO